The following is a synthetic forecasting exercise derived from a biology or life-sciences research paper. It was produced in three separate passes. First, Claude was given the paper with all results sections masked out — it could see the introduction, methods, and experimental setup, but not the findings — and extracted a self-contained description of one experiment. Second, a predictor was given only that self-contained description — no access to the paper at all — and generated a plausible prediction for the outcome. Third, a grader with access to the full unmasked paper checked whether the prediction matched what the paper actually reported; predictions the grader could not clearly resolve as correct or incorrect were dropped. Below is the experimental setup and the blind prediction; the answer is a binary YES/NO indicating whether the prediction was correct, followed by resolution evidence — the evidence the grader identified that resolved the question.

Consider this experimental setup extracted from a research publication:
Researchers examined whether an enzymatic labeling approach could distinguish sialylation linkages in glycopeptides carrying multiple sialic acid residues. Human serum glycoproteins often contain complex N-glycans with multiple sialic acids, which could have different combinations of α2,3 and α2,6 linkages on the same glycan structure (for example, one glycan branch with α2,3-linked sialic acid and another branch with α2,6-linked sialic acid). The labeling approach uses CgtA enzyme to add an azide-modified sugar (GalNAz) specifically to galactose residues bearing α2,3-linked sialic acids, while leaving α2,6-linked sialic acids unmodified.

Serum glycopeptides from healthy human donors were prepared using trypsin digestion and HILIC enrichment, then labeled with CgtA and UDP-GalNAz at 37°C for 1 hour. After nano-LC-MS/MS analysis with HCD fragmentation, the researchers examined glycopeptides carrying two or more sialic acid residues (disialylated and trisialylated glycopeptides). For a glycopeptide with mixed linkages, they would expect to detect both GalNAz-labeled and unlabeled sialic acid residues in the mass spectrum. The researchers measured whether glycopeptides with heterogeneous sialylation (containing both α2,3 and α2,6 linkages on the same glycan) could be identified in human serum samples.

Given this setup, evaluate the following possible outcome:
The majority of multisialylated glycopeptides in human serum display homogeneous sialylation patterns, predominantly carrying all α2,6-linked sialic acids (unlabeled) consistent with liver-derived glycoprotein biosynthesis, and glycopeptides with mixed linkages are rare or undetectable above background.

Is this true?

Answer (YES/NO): NO